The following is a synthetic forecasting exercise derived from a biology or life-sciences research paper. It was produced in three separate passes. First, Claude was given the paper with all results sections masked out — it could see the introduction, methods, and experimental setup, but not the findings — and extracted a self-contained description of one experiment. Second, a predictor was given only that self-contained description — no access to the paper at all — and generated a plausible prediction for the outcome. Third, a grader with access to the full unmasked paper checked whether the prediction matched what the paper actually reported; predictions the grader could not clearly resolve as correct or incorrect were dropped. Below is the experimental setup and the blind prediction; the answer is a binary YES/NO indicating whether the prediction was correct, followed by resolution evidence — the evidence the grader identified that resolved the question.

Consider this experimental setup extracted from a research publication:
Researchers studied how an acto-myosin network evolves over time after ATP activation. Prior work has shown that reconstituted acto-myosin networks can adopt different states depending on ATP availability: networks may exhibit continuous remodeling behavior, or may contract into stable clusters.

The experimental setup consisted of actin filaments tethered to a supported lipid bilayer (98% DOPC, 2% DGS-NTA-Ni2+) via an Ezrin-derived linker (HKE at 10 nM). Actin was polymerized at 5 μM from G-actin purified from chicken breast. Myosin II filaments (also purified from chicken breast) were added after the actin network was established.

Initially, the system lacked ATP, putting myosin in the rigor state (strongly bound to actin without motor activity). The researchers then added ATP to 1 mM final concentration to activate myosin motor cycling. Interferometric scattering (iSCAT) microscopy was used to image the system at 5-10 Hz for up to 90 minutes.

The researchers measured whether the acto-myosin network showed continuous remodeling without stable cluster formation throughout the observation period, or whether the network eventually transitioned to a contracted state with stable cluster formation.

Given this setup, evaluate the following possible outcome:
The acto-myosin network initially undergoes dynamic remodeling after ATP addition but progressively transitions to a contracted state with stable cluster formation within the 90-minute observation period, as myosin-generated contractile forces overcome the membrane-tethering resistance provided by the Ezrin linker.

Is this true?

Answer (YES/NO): NO